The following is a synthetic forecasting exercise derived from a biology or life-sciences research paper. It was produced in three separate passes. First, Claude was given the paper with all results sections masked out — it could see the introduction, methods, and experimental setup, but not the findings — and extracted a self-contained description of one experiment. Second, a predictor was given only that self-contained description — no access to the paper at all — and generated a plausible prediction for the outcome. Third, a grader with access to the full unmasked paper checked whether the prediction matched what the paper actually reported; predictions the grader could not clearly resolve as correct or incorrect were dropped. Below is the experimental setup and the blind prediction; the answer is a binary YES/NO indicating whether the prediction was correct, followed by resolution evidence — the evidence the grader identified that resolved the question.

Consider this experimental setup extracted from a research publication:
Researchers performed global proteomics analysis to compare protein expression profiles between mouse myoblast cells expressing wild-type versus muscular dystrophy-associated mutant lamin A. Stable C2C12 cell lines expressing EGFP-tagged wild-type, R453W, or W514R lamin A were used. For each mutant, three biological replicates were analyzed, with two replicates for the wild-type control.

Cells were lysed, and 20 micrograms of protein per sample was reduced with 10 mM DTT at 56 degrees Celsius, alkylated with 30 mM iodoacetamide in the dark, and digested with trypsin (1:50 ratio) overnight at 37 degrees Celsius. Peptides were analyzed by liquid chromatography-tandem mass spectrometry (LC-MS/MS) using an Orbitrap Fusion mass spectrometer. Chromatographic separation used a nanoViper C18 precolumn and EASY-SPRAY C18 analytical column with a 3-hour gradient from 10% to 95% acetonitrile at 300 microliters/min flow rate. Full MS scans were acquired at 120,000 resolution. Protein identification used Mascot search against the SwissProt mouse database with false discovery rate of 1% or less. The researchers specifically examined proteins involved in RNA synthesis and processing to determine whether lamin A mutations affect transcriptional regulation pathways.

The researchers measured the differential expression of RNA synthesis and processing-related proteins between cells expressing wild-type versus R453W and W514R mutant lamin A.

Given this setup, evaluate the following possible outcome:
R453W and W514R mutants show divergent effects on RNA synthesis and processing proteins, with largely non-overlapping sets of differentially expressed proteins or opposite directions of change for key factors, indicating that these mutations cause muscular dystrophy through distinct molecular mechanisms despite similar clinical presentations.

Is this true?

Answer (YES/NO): NO